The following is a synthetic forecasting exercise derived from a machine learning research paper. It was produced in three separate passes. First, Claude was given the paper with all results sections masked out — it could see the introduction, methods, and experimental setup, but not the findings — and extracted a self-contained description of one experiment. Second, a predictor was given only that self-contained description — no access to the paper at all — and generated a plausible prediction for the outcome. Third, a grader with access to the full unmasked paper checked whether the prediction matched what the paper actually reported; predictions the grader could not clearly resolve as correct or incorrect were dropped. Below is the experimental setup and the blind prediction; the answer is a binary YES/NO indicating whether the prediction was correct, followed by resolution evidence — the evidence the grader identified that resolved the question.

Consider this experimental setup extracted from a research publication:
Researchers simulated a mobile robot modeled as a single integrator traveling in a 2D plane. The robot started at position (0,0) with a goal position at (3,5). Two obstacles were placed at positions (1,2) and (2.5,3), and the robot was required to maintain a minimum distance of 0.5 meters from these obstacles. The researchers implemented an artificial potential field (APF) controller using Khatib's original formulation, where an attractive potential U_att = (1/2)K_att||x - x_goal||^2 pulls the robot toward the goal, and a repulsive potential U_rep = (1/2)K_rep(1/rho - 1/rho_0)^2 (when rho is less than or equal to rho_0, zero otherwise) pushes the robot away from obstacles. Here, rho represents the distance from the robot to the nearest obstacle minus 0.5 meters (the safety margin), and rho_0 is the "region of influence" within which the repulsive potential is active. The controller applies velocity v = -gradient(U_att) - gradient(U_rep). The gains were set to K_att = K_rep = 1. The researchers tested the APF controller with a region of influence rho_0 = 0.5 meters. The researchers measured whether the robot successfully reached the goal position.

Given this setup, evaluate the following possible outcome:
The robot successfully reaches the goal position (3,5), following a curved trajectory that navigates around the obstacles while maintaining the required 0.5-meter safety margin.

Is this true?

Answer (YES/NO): NO